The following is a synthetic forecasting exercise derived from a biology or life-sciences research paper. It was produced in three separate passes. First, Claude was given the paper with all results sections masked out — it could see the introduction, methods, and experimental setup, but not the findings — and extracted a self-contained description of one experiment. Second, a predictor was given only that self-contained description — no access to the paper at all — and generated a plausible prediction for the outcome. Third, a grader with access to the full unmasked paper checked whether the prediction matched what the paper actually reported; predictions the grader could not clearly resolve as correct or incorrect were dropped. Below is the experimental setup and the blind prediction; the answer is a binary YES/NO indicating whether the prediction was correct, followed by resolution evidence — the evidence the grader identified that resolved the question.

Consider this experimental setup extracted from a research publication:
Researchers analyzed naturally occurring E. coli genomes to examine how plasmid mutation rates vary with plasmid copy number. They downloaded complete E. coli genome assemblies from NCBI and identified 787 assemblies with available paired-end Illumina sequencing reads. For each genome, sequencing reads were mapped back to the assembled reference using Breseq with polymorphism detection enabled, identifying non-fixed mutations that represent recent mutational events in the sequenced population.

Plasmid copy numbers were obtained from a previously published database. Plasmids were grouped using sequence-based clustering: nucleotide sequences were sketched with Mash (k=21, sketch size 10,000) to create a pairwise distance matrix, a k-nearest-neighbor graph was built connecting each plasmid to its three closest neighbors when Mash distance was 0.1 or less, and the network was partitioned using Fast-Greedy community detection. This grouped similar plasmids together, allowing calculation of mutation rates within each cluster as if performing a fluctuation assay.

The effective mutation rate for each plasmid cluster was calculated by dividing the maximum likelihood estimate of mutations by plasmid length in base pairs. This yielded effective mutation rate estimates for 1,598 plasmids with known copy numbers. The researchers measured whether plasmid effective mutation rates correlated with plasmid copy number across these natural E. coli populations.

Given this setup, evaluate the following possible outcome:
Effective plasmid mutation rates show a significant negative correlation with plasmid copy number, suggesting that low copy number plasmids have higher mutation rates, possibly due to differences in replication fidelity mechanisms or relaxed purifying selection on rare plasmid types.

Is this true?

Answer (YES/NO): NO